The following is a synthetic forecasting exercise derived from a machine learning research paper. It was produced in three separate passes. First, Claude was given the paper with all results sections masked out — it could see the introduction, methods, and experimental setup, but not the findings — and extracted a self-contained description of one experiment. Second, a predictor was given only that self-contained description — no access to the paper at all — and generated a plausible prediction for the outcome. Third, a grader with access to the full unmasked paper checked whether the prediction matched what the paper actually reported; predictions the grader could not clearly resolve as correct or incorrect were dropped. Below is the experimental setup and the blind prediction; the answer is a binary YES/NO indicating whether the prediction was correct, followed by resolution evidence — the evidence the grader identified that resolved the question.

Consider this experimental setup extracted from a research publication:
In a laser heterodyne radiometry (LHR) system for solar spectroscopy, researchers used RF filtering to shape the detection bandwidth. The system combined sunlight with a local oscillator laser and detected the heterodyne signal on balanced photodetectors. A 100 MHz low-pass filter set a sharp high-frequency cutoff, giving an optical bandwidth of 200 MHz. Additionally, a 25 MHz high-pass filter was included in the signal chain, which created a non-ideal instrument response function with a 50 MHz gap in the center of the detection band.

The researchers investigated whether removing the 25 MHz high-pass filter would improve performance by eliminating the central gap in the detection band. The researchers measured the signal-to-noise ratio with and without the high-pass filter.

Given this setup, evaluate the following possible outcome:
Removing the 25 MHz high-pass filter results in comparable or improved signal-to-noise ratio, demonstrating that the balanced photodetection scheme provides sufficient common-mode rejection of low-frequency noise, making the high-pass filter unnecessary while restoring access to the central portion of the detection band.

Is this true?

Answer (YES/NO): NO